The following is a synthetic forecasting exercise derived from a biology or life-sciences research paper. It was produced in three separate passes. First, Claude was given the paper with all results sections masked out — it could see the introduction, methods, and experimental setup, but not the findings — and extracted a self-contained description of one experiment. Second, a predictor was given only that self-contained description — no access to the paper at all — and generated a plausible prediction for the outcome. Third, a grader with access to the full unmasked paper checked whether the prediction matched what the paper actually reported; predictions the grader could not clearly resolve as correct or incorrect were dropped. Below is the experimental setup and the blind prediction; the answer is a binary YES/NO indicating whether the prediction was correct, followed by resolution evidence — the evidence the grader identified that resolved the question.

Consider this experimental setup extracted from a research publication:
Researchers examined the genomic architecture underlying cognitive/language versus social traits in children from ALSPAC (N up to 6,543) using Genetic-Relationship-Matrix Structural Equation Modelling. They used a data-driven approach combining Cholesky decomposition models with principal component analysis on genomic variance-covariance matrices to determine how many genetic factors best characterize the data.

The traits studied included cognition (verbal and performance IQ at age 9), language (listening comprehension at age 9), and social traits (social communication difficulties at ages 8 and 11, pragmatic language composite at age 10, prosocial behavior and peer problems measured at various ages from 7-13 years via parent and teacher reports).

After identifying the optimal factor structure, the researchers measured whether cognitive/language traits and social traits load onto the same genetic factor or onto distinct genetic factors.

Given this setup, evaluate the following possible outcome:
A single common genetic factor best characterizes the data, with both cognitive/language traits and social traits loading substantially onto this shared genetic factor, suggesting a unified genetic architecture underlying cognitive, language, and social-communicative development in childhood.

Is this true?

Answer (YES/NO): NO